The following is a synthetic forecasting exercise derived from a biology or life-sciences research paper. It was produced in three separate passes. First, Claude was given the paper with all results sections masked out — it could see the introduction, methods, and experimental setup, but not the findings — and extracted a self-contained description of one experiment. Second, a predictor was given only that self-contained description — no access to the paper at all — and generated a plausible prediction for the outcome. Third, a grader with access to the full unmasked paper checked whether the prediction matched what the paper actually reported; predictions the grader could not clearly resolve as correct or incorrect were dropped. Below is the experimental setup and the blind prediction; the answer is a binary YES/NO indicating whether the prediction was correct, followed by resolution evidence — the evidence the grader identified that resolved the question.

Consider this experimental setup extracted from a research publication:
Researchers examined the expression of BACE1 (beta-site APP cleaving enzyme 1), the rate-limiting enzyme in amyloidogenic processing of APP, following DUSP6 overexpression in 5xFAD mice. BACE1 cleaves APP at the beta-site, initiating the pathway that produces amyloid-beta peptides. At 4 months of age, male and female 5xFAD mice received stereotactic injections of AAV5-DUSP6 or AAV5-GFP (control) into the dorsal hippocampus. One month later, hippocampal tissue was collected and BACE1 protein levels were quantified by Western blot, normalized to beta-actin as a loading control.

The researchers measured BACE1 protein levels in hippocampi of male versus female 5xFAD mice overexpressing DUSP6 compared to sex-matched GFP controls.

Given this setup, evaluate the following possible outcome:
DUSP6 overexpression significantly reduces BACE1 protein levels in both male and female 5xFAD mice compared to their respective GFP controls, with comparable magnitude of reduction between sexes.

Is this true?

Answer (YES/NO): NO